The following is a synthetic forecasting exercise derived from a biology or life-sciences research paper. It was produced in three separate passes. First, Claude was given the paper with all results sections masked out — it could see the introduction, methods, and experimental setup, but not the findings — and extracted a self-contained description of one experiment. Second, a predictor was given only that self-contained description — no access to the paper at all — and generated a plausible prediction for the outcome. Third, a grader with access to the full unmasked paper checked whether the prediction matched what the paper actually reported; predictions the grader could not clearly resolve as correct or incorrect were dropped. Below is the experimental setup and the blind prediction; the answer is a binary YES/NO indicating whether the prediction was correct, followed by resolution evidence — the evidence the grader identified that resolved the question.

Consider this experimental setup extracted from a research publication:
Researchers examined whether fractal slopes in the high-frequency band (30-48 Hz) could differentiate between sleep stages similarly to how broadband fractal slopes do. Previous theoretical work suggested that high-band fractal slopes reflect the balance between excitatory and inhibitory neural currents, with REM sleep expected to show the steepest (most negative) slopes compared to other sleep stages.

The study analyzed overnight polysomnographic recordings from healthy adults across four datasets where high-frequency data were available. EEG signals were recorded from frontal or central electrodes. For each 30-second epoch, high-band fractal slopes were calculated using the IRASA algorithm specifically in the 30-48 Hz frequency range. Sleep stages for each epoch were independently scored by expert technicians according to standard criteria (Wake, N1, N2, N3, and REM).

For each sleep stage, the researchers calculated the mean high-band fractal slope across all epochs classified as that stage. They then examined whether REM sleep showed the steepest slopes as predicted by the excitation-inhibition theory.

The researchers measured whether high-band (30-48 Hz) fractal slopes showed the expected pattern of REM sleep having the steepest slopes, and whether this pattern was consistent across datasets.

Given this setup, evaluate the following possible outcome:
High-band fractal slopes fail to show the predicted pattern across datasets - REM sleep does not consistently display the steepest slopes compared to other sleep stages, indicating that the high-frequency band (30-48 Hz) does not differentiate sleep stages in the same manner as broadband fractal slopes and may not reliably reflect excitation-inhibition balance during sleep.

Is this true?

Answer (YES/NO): YES